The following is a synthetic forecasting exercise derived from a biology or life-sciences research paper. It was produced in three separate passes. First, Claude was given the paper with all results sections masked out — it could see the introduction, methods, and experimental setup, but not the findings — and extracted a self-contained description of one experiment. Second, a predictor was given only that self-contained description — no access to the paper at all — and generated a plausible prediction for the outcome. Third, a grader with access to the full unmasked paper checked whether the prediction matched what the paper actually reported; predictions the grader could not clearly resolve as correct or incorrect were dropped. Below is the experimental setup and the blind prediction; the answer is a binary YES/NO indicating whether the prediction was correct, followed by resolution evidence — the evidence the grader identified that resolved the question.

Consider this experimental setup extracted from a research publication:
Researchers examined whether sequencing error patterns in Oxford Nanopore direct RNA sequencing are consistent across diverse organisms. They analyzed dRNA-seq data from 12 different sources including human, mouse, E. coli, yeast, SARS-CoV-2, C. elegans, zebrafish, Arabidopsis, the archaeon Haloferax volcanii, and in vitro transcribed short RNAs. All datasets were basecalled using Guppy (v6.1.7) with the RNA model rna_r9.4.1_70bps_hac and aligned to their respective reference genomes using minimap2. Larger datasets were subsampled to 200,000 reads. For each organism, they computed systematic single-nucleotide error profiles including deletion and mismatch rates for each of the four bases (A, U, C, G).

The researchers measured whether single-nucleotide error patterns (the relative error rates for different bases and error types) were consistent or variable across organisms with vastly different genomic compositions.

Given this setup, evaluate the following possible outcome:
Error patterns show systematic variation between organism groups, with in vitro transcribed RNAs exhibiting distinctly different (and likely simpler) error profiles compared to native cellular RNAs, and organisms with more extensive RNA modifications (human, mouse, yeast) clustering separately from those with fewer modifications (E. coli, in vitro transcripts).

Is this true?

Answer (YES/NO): NO